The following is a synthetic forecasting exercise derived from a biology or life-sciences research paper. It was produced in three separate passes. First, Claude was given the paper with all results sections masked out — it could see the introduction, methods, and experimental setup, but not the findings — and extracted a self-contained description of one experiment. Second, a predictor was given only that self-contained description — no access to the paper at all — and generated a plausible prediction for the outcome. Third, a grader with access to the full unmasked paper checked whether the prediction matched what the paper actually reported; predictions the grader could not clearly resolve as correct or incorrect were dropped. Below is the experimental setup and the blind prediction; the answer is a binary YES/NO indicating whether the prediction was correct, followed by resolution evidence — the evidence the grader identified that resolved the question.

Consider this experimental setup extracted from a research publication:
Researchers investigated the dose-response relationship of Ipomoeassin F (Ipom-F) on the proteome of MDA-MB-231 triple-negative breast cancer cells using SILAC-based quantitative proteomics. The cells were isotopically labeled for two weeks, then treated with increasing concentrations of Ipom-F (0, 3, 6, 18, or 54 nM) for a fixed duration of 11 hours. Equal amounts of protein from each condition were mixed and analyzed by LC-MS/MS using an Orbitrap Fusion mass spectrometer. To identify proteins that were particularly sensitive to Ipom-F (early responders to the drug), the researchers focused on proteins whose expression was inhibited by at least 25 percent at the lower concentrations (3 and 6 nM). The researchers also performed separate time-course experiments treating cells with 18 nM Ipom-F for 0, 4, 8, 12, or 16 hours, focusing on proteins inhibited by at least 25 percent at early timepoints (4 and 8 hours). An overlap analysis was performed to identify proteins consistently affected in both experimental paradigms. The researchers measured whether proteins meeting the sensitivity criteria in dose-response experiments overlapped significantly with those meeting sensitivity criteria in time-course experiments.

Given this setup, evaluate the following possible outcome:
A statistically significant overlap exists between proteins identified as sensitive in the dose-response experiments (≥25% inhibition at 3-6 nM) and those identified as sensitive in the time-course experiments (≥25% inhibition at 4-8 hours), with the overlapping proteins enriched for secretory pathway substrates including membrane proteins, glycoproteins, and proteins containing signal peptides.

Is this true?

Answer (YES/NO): YES